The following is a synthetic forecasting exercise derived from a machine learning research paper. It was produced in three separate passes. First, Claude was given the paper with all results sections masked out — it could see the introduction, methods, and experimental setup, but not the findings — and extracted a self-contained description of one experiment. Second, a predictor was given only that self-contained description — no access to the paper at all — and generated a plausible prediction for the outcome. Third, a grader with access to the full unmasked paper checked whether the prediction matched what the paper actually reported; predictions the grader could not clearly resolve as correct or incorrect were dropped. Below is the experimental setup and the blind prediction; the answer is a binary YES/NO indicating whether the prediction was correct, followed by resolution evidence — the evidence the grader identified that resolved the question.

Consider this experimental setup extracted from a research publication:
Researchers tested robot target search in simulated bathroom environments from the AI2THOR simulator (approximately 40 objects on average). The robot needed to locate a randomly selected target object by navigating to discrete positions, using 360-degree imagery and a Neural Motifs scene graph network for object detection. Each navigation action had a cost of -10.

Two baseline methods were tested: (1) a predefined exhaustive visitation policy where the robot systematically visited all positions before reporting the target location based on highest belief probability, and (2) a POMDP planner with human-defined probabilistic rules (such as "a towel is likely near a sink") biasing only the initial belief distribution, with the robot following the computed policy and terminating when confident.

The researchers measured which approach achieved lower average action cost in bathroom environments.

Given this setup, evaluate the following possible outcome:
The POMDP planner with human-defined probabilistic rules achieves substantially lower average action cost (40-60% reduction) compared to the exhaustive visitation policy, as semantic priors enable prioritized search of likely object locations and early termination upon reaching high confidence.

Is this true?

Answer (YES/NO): NO